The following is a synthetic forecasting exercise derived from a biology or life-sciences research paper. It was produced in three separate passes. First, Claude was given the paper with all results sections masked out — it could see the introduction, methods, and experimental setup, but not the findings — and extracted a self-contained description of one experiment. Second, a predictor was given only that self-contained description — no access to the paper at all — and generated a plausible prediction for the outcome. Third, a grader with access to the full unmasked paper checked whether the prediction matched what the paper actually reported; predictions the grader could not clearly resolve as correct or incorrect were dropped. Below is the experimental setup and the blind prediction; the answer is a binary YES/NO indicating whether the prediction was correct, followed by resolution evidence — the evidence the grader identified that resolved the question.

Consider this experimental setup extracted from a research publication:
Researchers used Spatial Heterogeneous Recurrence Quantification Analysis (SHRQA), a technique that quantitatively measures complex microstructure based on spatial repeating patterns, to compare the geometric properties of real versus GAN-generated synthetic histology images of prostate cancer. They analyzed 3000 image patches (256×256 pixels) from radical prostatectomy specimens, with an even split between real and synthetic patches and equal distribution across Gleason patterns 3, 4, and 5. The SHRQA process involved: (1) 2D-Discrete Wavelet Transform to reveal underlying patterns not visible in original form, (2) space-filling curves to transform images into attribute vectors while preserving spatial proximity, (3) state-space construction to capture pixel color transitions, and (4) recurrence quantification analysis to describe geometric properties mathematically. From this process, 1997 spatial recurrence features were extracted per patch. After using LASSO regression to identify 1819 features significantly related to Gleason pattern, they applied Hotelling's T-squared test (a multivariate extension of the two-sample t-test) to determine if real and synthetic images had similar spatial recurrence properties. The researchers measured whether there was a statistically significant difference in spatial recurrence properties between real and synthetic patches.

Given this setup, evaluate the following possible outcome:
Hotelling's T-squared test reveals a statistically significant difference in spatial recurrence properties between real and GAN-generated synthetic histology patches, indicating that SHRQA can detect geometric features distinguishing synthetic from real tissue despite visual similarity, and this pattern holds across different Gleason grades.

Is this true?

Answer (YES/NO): NO